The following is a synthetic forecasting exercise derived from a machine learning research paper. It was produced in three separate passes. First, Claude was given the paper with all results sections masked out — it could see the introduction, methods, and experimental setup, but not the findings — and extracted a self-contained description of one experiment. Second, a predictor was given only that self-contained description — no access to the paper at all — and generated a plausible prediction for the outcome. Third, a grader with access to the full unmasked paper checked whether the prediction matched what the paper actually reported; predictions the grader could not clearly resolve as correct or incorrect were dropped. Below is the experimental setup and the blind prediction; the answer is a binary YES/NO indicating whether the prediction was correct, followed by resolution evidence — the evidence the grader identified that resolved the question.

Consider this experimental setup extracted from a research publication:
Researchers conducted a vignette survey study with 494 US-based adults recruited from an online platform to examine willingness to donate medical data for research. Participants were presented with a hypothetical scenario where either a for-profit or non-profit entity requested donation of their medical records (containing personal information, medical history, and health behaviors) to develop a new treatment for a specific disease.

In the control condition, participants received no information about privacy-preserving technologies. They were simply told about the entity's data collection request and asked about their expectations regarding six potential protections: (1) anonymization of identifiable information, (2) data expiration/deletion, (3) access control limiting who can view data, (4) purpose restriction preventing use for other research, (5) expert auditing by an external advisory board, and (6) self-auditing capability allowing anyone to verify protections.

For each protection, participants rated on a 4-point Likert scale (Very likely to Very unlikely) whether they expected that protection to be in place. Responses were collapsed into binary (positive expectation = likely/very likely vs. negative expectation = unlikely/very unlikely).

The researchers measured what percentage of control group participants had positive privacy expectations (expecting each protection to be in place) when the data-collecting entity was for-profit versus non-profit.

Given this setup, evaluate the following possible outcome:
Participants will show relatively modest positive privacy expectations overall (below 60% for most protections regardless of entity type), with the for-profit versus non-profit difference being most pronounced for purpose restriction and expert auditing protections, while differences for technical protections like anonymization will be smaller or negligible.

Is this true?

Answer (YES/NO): NO